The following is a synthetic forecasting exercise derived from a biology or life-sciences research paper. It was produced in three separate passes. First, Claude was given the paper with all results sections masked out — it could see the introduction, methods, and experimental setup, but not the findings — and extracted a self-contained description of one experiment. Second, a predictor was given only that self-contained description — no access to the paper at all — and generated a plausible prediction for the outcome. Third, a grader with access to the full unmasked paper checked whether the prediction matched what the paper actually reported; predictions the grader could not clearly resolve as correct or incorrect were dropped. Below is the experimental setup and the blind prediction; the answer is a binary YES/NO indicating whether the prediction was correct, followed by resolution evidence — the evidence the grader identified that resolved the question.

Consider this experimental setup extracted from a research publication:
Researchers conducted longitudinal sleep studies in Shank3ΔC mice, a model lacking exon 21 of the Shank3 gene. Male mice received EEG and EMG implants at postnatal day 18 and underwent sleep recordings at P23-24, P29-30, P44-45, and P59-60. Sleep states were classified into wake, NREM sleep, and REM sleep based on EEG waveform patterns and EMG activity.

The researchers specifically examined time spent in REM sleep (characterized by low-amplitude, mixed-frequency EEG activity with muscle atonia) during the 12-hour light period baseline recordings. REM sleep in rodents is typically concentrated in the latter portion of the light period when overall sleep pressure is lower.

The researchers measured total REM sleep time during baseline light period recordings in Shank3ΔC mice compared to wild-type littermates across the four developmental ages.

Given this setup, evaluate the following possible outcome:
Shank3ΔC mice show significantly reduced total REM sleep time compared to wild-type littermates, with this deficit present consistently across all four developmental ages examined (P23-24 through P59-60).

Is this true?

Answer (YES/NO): NO